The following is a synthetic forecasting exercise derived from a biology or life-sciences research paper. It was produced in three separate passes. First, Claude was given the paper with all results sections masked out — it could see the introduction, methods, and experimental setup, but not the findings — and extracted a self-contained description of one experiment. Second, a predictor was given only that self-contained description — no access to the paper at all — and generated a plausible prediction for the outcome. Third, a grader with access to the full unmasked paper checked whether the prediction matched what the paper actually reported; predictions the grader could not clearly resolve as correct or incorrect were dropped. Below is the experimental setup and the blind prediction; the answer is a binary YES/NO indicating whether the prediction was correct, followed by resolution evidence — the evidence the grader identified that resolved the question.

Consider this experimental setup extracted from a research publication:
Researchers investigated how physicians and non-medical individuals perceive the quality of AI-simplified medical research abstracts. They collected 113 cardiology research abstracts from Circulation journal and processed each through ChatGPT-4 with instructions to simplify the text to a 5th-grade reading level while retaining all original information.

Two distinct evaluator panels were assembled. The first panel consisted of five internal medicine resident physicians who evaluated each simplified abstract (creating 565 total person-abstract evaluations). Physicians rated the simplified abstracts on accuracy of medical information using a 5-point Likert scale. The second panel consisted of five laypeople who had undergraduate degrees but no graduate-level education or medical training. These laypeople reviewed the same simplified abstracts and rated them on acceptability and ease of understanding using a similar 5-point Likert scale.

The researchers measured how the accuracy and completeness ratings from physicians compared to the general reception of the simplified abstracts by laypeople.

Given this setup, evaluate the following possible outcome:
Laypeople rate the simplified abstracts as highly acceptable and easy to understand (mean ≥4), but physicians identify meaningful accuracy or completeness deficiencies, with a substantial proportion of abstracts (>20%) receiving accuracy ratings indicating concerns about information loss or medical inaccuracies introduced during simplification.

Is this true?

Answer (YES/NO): NO